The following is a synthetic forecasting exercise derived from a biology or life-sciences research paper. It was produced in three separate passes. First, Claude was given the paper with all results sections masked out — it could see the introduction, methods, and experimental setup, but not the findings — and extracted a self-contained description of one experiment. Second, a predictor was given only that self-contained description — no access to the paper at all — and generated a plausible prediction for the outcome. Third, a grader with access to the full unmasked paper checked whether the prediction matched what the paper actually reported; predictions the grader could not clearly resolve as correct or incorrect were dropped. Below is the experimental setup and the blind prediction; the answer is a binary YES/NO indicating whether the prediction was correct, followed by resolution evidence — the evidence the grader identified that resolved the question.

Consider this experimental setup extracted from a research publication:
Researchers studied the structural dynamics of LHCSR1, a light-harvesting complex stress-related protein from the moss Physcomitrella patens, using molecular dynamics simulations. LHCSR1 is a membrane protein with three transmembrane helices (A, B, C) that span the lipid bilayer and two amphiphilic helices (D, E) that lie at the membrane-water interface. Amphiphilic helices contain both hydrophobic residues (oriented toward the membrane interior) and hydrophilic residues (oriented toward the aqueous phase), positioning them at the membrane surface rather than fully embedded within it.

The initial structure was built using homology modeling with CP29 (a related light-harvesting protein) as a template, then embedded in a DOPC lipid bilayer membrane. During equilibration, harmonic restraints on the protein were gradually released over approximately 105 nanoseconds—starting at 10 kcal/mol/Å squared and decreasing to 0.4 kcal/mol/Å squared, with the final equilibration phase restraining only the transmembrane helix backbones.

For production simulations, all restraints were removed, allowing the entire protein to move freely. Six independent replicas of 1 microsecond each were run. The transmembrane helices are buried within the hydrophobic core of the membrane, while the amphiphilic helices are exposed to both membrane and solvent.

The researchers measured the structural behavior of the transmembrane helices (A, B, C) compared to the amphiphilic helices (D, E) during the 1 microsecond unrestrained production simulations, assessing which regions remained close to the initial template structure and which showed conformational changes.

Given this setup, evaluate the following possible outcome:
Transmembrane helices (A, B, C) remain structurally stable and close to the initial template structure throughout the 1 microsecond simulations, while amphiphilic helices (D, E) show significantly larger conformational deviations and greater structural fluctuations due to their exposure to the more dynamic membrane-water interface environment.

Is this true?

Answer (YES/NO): YES